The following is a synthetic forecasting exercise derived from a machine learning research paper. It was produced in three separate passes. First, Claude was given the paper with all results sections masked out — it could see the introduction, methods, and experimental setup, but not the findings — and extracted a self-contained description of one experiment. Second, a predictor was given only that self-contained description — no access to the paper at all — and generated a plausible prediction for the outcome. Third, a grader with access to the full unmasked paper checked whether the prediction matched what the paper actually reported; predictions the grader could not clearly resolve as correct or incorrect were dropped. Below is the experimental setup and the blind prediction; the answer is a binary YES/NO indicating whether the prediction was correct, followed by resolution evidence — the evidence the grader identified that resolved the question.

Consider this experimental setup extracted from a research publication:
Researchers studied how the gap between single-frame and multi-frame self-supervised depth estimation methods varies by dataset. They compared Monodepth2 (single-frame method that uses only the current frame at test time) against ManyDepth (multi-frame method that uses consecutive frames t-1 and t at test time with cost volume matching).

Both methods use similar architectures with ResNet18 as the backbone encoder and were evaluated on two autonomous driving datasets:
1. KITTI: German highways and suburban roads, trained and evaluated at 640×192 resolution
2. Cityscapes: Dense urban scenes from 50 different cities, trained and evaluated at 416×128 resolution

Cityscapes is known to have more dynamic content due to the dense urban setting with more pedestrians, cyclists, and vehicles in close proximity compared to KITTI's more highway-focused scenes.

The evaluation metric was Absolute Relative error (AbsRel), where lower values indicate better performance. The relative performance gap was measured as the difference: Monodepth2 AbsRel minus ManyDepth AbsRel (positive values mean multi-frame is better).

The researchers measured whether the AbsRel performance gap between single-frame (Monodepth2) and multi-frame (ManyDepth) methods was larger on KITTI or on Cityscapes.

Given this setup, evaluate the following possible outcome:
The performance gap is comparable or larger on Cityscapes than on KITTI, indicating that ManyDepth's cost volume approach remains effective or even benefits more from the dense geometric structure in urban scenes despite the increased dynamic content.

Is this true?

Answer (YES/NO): NO